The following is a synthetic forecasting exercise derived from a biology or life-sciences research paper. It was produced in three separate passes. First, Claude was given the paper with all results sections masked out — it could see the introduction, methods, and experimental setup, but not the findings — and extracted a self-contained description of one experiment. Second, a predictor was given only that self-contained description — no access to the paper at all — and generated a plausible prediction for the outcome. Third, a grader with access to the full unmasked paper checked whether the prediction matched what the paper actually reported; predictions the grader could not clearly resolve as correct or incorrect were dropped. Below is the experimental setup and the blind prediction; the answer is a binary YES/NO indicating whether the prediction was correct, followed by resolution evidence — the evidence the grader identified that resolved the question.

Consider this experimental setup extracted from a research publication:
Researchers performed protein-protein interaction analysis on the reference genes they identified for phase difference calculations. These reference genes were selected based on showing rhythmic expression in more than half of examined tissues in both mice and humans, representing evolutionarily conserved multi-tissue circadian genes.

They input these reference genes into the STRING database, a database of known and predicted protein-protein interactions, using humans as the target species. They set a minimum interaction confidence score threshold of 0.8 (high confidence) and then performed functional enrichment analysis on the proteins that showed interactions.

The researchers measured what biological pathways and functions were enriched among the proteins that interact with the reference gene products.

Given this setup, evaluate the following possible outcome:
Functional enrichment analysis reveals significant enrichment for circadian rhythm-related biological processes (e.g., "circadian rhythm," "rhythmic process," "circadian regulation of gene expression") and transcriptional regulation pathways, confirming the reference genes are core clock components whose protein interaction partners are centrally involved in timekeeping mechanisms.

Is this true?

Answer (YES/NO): NO